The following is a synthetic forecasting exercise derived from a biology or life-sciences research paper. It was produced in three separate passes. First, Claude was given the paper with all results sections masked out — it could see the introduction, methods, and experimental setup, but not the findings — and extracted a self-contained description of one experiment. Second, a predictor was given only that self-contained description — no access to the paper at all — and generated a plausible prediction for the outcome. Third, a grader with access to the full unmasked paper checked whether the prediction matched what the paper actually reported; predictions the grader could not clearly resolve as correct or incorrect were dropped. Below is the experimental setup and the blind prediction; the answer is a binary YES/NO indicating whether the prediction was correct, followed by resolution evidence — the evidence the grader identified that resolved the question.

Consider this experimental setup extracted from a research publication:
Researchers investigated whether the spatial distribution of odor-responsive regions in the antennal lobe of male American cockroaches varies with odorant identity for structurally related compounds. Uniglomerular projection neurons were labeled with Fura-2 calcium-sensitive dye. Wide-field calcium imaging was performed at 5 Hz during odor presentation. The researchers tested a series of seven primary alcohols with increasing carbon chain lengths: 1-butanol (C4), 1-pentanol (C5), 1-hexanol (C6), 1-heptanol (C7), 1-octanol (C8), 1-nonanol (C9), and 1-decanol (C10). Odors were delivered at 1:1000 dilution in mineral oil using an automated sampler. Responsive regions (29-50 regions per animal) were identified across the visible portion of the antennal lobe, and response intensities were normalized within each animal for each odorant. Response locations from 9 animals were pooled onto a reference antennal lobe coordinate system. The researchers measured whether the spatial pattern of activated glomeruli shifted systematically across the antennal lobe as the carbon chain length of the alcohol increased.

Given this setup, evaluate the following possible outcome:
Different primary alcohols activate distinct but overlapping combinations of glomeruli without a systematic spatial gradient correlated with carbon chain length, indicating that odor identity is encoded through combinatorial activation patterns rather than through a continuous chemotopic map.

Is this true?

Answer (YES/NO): NO